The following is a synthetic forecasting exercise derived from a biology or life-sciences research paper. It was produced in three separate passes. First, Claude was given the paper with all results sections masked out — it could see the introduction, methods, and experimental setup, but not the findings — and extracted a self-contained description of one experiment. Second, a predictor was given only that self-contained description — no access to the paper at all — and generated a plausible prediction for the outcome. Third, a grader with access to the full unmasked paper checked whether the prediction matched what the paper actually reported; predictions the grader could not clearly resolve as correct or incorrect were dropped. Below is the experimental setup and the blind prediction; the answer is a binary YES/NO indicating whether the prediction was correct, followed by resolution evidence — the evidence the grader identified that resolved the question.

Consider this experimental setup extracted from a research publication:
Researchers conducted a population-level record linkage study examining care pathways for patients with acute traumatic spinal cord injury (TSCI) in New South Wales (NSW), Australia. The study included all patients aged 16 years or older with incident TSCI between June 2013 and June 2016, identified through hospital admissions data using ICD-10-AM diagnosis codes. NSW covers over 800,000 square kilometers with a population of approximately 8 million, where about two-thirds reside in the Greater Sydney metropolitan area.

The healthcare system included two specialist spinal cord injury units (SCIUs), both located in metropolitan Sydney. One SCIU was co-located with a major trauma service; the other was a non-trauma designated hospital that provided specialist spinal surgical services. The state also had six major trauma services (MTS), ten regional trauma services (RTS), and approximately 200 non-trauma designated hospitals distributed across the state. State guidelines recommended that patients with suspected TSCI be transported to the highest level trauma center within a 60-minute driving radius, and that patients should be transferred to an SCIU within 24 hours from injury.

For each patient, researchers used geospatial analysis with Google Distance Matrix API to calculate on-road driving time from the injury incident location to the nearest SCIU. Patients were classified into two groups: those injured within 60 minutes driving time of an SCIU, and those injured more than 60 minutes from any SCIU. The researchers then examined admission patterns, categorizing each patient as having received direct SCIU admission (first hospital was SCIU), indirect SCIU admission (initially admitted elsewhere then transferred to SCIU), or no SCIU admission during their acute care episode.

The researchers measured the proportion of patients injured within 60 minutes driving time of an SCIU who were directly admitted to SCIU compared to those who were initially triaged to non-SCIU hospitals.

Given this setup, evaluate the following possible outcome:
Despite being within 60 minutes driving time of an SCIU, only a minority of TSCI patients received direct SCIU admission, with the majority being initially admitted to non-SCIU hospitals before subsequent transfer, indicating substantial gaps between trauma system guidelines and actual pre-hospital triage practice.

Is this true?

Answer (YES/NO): YES